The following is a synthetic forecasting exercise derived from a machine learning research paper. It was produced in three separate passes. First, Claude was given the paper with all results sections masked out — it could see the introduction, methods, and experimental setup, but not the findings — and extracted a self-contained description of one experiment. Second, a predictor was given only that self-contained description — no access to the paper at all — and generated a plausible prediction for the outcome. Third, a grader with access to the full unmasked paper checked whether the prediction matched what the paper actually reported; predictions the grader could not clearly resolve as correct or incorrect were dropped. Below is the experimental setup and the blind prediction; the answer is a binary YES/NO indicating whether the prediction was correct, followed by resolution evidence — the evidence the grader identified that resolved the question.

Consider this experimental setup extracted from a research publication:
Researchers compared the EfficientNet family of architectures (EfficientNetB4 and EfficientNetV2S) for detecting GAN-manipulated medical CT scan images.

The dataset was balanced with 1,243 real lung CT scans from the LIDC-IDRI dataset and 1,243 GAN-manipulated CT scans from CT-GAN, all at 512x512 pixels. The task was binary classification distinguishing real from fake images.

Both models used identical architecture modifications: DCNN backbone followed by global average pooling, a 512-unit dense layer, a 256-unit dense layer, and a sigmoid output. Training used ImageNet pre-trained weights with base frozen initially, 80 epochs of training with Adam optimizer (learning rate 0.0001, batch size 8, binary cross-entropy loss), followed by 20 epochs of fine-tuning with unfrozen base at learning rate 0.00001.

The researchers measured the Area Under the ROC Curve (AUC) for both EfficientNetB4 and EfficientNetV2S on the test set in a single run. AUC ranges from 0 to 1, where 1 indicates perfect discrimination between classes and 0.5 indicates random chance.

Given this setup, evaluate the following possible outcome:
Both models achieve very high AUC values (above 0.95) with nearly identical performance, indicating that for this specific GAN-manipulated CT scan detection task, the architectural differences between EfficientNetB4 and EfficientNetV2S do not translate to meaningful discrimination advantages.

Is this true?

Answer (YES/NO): YES